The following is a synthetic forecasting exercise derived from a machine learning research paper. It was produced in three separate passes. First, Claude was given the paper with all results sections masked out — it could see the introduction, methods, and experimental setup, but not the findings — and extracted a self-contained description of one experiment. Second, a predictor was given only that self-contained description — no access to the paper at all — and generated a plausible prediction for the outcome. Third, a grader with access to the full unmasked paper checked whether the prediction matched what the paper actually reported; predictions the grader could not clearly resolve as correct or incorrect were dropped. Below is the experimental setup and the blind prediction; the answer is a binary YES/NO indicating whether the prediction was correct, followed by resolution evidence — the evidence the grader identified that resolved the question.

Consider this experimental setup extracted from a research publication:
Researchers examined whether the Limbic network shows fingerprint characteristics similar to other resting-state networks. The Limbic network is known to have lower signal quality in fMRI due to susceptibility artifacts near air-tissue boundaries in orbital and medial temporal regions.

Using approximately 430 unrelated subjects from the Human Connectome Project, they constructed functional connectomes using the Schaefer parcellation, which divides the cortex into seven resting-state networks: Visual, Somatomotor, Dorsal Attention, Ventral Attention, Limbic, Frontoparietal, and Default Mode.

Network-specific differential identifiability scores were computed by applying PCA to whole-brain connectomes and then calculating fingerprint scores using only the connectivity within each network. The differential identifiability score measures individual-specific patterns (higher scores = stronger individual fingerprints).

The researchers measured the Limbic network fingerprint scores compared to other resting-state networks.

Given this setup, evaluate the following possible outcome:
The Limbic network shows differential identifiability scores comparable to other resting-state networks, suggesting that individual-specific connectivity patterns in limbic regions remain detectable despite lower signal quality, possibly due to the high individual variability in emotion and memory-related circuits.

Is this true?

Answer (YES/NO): NO